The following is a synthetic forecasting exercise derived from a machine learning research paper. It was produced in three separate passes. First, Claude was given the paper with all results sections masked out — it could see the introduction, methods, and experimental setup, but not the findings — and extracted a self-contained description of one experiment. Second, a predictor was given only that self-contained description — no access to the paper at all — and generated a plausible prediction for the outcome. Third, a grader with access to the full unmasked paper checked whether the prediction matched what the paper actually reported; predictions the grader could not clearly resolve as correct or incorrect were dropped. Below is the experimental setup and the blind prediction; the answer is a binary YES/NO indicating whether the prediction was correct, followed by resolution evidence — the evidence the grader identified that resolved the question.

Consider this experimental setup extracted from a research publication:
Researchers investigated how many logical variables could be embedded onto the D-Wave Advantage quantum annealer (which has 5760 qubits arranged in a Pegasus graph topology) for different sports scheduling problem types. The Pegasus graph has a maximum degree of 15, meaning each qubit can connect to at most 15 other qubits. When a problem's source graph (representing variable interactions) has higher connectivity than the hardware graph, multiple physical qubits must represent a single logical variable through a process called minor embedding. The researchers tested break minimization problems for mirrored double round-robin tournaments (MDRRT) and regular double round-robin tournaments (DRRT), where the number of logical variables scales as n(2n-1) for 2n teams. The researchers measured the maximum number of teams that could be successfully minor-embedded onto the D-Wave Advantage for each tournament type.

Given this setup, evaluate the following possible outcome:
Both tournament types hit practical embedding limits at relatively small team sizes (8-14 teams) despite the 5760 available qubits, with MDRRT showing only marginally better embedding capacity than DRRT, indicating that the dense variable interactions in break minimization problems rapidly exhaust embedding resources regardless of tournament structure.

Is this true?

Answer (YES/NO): NO